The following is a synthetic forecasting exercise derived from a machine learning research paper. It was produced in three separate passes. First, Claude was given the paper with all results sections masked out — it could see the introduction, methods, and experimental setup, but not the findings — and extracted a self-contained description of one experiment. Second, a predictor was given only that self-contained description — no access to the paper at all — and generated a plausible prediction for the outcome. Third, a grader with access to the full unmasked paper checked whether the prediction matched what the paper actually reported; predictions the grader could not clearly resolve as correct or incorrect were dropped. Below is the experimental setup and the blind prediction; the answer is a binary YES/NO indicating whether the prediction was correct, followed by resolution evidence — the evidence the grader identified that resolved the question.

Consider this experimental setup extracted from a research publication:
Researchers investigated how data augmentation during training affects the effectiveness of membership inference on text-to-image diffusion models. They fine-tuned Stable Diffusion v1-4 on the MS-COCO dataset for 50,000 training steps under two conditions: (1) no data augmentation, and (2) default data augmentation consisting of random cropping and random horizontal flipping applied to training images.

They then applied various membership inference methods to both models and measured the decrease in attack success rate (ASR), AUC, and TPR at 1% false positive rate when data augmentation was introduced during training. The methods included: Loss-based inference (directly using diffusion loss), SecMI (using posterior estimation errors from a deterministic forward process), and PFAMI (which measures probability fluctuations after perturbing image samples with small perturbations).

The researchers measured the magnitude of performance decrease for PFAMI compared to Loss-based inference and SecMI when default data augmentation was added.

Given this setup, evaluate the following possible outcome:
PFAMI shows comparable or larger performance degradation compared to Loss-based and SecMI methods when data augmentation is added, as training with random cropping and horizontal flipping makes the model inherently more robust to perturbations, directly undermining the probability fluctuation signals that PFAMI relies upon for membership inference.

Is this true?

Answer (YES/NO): YES